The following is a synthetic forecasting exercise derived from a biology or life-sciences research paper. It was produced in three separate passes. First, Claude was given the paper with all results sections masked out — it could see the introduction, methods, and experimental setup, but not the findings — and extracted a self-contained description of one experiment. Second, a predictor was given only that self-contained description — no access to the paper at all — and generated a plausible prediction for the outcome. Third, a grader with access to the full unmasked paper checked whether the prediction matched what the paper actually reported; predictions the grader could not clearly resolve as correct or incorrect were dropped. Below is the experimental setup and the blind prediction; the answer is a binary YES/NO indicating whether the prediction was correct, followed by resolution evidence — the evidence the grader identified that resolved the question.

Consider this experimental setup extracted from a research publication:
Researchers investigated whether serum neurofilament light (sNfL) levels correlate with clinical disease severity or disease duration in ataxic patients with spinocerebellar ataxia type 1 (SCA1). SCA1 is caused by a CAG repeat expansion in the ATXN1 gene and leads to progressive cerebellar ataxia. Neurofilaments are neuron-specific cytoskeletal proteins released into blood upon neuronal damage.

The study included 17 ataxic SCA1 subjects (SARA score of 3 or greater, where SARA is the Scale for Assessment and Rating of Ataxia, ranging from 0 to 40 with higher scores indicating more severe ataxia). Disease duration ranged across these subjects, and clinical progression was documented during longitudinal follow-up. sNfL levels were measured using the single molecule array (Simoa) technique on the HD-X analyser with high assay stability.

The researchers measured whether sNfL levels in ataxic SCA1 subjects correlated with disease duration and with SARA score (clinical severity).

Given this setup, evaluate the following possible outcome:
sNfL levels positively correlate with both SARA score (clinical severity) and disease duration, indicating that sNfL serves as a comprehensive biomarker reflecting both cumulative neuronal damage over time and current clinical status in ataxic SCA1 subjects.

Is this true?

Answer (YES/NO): NO